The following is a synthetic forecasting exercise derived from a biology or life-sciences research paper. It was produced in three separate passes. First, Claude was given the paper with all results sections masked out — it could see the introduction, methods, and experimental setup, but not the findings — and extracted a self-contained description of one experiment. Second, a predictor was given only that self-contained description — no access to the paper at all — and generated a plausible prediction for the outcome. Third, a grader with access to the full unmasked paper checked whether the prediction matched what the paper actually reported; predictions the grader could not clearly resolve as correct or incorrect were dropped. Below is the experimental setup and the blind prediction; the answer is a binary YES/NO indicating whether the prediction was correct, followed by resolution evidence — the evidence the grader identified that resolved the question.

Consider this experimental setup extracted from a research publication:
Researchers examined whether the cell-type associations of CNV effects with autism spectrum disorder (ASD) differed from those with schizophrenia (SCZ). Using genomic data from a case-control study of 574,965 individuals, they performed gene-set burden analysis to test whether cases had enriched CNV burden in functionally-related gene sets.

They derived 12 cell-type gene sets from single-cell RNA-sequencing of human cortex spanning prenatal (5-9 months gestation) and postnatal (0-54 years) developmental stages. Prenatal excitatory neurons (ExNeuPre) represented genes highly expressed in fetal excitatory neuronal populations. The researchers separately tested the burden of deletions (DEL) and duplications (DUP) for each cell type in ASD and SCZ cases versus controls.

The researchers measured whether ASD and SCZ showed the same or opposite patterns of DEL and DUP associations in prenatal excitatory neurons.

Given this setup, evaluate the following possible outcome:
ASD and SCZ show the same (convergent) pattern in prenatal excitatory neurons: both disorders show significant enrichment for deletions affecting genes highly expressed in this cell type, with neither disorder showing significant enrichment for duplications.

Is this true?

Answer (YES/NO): NO